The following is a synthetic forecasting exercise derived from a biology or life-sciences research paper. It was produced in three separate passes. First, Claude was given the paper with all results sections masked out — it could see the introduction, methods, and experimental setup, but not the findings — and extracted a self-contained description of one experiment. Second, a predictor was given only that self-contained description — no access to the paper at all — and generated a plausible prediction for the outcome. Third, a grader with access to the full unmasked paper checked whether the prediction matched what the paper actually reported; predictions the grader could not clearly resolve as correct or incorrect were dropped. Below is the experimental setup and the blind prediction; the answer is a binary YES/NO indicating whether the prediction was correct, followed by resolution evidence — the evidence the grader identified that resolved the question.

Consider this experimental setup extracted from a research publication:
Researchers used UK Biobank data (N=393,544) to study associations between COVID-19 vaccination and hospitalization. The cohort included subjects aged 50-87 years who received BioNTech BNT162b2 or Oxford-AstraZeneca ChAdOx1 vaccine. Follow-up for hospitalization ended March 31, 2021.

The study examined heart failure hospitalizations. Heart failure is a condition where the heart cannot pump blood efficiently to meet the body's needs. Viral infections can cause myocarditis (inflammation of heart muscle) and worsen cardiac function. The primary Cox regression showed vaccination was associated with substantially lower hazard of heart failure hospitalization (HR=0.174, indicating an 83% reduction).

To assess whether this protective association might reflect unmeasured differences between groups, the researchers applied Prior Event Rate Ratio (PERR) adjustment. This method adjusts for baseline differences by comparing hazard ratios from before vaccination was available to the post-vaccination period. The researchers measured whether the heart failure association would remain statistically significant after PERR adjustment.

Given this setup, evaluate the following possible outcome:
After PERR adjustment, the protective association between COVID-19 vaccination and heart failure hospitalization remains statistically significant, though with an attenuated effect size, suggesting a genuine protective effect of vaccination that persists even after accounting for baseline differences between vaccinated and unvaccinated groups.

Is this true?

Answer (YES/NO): YES